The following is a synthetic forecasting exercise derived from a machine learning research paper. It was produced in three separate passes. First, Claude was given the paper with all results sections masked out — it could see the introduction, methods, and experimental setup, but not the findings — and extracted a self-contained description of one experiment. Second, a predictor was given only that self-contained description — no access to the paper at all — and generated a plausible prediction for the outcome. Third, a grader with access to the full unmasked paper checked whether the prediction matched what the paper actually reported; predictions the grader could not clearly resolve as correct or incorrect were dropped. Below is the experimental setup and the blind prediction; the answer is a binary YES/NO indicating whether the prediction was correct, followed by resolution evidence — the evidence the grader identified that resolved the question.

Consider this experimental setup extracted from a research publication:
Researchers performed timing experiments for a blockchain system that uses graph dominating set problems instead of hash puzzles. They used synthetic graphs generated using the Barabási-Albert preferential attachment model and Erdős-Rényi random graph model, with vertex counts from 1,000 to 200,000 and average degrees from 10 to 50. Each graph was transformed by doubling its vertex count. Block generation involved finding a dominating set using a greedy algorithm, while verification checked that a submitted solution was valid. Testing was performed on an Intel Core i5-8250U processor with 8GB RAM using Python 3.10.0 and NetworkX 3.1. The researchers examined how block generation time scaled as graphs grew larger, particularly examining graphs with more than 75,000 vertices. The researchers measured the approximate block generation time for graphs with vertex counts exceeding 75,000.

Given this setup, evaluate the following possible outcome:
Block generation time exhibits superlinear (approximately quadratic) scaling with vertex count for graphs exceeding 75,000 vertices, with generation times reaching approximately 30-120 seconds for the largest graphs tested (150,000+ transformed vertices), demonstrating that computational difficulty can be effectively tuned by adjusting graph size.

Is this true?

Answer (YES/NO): NO